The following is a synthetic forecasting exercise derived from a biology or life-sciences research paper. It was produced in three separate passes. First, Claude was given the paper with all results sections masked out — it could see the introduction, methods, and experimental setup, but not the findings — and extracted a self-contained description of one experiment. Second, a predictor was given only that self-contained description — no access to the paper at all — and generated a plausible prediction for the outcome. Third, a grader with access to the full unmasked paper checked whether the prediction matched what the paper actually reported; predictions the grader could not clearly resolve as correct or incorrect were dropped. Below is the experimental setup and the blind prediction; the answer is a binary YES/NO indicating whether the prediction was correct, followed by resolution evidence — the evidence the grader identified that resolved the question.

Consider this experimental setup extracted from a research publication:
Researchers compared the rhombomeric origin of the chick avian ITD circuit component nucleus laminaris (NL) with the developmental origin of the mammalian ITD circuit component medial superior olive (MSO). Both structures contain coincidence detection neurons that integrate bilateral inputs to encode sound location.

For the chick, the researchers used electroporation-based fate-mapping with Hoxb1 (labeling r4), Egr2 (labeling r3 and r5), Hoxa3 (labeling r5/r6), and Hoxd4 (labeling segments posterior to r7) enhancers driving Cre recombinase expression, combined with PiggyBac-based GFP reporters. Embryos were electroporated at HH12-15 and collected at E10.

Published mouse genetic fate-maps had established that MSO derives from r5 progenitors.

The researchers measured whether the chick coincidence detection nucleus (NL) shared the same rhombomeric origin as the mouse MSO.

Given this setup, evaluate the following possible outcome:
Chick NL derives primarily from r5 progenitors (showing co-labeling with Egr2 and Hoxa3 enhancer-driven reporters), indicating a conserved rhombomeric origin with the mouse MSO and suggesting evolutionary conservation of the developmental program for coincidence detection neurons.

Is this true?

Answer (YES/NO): NO